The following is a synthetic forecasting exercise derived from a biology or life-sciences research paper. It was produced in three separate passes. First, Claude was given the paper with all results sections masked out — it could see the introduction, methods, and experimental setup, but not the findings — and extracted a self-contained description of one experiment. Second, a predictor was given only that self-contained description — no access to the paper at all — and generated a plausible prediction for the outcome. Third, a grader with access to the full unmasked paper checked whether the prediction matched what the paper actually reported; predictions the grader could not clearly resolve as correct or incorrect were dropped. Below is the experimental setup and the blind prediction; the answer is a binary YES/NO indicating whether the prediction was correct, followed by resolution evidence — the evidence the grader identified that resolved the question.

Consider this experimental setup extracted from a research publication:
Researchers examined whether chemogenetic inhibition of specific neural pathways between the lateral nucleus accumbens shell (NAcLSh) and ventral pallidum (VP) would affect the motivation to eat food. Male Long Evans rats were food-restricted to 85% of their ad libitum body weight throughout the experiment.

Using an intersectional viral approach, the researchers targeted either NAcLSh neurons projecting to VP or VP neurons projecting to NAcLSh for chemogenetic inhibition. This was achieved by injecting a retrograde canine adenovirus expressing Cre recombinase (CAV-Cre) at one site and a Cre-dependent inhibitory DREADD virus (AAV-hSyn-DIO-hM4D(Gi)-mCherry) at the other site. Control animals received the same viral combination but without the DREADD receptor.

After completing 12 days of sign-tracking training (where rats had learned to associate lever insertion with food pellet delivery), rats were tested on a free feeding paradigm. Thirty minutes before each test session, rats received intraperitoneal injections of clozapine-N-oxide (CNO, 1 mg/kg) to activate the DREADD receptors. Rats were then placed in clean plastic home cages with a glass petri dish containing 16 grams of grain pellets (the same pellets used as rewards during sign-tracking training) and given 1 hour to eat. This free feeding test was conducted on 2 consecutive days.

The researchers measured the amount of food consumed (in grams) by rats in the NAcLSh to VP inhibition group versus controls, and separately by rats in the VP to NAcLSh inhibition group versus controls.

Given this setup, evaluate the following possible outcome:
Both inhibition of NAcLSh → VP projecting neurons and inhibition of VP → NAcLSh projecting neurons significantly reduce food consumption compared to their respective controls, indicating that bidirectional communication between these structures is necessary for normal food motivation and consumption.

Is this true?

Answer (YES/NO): NO